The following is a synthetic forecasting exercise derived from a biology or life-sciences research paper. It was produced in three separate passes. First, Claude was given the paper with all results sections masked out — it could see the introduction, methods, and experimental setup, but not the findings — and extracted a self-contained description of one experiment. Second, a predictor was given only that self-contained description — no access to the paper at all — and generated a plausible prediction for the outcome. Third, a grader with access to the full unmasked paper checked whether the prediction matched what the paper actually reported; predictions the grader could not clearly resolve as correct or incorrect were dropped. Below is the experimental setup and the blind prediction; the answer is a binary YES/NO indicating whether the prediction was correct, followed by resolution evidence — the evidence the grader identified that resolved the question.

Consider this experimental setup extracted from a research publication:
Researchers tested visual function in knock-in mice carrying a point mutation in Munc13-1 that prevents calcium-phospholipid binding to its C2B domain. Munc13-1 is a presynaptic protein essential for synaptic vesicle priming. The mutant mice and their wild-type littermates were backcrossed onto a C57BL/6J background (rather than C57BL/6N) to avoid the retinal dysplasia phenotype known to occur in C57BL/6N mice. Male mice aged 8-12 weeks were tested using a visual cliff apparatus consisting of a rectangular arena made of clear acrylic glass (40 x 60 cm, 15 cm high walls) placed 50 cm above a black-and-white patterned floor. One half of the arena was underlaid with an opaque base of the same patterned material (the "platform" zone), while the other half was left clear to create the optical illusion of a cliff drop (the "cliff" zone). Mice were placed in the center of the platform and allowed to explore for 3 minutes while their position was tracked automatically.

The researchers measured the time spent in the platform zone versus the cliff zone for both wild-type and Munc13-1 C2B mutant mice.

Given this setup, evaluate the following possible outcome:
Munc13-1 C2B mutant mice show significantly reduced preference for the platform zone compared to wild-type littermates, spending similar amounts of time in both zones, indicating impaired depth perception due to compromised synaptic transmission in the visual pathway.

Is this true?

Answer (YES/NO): NO